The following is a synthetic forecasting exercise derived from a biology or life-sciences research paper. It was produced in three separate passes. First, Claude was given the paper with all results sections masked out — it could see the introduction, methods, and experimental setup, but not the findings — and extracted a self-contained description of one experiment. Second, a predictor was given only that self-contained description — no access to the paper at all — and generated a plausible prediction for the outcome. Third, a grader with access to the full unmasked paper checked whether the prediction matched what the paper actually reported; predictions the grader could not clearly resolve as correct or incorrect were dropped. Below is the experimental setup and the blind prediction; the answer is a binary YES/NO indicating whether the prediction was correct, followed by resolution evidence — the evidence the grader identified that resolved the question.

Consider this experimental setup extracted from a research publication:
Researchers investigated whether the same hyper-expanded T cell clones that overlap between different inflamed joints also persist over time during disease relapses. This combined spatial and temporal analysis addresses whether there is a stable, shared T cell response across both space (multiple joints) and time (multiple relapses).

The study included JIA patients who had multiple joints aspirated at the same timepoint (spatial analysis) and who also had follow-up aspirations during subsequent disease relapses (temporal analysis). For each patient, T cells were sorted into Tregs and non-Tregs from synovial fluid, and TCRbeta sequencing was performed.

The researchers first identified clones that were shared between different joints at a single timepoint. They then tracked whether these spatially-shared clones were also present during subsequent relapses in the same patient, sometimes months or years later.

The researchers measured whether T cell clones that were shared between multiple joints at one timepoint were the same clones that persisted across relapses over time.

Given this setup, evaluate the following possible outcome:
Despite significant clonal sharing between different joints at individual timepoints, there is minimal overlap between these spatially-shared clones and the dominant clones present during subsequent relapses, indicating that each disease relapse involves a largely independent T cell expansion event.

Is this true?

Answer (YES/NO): NO